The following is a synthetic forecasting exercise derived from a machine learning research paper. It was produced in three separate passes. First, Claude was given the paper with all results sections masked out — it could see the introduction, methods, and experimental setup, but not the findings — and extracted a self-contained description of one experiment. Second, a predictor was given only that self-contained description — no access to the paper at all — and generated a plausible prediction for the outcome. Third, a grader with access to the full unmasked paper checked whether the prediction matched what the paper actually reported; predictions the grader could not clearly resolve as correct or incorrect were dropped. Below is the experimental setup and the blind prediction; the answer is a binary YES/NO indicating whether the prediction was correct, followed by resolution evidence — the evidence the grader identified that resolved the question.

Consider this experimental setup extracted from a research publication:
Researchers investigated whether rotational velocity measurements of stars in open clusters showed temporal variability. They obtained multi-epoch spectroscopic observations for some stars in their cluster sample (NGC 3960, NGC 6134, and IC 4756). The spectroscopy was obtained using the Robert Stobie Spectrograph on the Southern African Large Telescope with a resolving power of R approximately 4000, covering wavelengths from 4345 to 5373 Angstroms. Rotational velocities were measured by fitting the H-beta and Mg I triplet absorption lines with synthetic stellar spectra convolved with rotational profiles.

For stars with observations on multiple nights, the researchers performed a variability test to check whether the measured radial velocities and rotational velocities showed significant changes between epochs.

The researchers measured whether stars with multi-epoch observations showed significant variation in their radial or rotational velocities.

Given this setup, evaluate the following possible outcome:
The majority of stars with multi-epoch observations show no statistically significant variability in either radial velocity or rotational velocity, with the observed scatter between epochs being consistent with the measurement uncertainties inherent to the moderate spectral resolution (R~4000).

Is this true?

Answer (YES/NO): YES